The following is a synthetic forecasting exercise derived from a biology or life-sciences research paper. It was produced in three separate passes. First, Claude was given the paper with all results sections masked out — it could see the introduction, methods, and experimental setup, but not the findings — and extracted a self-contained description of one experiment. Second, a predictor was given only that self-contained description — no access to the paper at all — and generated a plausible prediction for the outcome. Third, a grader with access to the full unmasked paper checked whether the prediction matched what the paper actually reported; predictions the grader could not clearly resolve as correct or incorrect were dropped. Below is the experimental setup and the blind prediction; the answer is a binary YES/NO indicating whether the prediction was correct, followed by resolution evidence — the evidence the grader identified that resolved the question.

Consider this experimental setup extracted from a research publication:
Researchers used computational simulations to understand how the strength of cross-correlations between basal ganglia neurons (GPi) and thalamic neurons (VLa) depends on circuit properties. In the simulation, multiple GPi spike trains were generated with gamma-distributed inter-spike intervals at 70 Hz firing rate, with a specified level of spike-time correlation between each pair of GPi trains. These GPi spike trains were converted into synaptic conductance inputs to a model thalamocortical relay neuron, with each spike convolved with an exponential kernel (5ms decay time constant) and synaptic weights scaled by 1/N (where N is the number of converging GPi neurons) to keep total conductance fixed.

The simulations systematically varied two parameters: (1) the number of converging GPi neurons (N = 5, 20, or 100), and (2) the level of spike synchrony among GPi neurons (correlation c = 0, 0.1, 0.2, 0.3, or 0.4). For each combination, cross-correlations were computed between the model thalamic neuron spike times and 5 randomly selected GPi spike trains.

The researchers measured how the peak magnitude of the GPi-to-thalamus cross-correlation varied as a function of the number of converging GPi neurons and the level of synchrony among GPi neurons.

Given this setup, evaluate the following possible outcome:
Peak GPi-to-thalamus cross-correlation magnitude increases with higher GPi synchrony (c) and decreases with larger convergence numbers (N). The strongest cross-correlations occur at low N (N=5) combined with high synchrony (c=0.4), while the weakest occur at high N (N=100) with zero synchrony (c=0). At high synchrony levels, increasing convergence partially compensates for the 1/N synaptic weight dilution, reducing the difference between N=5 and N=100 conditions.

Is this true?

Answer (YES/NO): YES